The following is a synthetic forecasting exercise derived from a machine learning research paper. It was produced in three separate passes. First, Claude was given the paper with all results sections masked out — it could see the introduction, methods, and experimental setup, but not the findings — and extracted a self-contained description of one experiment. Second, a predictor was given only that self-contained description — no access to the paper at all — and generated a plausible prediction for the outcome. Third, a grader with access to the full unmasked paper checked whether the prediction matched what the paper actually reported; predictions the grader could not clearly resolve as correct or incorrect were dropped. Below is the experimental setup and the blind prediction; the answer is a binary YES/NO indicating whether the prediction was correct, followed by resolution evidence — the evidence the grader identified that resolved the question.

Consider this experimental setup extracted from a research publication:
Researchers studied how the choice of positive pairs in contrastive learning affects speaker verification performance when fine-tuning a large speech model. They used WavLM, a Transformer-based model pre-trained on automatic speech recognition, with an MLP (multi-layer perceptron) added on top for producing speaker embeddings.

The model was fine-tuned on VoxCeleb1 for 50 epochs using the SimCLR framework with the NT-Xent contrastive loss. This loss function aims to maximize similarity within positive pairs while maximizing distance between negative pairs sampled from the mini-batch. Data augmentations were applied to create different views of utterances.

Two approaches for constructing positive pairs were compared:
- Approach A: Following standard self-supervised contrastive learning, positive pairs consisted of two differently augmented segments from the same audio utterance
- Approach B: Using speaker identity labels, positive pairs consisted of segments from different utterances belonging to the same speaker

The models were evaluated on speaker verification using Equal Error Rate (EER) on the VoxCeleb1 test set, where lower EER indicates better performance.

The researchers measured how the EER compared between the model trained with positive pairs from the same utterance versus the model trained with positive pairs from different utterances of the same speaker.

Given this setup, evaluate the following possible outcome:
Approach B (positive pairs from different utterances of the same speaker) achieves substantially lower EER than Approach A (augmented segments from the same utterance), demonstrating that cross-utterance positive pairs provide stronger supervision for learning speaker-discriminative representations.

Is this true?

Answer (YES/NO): YES